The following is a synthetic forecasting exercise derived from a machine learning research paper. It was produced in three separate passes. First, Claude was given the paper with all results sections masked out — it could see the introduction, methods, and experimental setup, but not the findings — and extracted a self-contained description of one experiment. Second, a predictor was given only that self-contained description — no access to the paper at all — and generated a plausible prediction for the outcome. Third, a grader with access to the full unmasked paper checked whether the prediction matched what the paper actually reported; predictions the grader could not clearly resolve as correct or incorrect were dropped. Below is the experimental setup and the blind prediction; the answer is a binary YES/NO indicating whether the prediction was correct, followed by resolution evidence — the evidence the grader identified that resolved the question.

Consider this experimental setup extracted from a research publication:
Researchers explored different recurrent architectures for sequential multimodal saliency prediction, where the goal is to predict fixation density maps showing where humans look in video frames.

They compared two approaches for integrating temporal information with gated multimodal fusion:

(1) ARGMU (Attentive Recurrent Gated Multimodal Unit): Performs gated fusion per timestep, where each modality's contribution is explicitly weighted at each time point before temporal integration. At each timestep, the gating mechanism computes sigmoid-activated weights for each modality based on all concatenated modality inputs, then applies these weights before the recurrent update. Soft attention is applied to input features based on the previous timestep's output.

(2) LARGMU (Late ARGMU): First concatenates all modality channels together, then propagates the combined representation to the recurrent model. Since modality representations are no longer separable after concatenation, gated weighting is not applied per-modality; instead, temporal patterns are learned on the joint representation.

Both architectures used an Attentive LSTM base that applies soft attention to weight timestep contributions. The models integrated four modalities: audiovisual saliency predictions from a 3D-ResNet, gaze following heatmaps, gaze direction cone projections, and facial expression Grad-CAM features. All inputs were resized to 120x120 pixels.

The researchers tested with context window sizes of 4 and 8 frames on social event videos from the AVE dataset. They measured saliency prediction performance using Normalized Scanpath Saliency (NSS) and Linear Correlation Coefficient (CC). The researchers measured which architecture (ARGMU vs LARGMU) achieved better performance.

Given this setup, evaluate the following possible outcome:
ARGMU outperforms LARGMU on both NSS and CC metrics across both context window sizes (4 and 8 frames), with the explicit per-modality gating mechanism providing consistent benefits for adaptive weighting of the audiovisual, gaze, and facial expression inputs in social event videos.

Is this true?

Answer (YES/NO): NO